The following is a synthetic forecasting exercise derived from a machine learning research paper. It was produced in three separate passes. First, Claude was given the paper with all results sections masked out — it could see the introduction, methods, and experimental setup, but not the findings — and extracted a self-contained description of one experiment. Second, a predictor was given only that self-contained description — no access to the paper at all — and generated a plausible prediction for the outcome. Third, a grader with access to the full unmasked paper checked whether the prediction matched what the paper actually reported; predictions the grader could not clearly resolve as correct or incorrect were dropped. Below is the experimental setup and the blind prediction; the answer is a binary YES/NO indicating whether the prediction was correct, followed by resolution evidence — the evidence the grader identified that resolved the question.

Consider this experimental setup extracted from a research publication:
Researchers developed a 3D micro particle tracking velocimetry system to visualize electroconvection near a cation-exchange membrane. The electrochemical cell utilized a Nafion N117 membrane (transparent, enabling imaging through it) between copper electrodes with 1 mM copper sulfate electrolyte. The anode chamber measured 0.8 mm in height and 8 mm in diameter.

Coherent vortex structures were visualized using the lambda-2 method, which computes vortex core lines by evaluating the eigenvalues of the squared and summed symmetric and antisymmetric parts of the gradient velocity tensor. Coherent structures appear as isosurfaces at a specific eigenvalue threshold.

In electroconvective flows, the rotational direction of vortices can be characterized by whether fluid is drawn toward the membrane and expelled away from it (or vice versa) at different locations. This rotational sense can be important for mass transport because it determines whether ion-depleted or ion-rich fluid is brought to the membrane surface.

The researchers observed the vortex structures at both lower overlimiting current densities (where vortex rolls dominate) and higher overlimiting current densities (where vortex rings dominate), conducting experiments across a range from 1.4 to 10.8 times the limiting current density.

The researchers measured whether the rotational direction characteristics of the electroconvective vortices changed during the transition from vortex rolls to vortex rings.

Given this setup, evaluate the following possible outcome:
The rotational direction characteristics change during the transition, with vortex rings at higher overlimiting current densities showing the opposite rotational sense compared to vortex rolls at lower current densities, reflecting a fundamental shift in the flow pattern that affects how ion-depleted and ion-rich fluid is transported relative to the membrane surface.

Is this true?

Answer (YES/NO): YES